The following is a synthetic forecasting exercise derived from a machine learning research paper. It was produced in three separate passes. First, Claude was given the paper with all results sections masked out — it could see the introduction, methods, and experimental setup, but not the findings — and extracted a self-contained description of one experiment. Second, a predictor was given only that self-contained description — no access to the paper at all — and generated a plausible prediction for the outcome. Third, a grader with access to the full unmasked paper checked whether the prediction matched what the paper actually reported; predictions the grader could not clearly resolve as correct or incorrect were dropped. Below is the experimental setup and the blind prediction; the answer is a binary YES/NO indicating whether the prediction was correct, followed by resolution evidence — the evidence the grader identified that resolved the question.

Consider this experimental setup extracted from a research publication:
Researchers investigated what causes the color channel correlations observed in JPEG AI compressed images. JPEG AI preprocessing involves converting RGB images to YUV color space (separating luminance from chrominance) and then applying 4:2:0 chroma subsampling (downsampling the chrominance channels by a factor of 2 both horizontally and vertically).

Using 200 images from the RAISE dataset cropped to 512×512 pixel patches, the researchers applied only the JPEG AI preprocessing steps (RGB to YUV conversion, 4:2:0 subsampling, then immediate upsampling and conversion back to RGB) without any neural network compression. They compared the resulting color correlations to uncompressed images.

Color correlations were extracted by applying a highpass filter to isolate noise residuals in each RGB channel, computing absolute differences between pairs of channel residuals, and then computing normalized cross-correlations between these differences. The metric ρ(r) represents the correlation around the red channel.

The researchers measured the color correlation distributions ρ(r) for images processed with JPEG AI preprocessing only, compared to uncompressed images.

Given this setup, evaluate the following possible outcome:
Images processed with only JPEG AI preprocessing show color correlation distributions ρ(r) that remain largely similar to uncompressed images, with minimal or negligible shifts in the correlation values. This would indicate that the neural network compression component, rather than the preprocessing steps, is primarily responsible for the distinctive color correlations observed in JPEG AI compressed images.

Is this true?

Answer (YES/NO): NO